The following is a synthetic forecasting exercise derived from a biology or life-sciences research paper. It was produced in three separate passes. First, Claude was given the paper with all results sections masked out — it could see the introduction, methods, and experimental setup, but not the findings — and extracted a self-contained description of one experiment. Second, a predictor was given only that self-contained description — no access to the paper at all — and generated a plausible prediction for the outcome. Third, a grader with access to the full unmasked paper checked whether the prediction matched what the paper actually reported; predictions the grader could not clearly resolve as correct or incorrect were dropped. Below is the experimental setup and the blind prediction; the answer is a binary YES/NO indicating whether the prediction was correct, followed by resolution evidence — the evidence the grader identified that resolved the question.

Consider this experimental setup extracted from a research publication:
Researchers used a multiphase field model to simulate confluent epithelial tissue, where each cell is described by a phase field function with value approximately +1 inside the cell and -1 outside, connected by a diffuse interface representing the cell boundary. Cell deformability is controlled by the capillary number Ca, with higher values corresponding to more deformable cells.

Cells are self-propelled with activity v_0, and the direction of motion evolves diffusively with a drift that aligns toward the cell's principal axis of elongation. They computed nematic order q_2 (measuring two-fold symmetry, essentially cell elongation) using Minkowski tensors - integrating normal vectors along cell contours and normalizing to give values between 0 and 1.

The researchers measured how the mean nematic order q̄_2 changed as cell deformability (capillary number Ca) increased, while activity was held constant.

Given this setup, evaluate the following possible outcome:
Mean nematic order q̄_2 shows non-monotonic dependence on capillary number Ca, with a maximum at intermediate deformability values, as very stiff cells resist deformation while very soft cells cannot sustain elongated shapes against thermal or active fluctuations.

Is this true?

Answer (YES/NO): NO